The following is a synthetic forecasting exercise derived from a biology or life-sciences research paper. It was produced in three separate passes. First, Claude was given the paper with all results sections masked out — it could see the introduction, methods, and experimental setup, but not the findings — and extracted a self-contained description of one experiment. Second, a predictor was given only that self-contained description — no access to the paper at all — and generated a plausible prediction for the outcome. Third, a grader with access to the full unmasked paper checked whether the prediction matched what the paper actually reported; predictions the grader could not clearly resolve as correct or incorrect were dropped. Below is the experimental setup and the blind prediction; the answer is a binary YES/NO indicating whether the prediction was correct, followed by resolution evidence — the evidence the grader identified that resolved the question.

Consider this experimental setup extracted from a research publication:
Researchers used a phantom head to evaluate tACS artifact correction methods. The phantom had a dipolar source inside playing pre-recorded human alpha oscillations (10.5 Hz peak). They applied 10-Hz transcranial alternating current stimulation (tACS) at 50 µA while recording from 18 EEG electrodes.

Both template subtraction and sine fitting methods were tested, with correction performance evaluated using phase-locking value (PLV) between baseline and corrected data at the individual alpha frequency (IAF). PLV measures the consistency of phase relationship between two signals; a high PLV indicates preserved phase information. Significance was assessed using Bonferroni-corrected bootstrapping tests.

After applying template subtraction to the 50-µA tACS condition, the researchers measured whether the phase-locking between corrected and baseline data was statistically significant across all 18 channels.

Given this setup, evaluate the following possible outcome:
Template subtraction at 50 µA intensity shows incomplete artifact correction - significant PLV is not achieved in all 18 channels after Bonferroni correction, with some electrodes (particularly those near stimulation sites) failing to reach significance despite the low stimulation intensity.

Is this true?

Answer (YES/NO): NO